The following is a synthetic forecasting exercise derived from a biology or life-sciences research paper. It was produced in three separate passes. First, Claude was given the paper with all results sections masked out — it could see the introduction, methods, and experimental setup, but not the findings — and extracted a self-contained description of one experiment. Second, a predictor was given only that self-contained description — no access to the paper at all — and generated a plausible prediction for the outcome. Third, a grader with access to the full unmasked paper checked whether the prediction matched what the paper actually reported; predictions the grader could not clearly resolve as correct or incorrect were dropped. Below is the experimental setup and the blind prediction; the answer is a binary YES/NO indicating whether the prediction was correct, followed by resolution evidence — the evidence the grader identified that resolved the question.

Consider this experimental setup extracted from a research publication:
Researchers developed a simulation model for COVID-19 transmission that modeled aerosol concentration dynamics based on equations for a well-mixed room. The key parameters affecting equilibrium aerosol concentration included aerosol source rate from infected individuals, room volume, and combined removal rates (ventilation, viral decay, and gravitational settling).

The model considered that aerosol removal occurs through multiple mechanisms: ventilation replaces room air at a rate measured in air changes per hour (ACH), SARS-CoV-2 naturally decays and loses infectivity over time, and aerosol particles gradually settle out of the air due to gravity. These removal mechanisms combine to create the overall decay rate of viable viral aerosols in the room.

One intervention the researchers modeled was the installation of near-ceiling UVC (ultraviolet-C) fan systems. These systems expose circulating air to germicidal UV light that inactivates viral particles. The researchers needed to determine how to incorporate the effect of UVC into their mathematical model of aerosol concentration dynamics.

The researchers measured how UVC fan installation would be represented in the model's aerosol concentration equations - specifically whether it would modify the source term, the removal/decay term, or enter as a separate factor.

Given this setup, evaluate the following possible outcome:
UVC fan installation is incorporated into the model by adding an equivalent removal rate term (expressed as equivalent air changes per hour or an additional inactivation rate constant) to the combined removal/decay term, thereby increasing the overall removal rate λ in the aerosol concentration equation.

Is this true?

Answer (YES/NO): YES